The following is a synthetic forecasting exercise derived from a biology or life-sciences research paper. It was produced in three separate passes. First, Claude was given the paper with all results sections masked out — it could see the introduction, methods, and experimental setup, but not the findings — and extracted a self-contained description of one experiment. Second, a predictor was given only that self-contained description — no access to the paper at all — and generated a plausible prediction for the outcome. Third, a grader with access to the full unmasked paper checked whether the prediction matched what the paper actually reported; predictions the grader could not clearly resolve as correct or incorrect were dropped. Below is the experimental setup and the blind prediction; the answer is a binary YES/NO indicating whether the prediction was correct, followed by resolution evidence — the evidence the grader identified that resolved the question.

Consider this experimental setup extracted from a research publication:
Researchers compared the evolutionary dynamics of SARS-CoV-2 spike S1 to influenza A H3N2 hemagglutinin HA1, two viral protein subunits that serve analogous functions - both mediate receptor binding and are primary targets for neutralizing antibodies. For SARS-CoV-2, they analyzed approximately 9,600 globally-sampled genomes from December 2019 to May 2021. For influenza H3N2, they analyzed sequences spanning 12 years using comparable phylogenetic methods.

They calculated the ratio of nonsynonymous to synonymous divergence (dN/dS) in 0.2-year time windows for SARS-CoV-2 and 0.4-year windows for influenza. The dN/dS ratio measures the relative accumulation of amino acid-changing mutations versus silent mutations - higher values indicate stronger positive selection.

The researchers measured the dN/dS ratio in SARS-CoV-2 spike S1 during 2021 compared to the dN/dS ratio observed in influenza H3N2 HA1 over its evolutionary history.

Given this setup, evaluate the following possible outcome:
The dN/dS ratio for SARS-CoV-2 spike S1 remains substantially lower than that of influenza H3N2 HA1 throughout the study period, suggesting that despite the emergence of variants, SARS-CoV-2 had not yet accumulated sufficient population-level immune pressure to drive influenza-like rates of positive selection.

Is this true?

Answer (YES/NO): NO